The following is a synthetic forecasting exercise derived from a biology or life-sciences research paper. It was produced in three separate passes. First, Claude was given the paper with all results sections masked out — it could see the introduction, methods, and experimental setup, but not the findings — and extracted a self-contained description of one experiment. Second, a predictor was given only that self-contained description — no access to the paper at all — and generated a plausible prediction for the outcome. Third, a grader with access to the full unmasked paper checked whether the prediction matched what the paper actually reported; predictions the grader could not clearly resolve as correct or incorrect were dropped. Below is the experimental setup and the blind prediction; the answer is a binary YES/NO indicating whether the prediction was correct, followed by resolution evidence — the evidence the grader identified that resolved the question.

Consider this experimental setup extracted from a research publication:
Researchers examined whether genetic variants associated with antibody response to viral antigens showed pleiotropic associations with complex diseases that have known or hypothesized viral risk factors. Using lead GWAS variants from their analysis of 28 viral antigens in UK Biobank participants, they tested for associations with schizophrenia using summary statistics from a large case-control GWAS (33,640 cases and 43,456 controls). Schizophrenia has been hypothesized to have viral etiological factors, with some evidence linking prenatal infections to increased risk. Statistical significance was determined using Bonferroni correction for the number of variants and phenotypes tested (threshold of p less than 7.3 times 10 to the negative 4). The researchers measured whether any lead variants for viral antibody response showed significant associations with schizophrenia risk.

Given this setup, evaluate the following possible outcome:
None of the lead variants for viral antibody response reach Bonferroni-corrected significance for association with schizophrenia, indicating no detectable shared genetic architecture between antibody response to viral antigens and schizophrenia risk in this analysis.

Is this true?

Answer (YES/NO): NO